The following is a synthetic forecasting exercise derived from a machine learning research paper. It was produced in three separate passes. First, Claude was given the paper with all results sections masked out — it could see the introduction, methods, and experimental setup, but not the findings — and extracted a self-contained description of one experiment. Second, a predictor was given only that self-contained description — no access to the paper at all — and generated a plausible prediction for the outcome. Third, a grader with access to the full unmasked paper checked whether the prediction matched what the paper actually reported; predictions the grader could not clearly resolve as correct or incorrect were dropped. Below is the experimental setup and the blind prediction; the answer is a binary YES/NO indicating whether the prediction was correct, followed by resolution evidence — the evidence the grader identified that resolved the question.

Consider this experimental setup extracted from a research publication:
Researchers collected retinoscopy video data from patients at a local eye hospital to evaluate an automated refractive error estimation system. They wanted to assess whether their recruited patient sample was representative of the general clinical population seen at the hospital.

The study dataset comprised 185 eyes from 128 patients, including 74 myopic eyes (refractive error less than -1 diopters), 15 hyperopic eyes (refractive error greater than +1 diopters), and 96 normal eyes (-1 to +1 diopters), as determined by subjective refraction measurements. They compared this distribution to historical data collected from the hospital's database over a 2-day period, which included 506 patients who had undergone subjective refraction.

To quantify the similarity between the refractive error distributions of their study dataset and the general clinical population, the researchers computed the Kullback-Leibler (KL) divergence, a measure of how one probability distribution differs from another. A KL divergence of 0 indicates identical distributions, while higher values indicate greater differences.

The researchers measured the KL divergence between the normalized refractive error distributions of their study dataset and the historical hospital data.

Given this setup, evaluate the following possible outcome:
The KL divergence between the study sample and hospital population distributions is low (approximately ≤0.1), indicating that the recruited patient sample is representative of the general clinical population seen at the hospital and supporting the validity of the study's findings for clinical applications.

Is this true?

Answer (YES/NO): YES